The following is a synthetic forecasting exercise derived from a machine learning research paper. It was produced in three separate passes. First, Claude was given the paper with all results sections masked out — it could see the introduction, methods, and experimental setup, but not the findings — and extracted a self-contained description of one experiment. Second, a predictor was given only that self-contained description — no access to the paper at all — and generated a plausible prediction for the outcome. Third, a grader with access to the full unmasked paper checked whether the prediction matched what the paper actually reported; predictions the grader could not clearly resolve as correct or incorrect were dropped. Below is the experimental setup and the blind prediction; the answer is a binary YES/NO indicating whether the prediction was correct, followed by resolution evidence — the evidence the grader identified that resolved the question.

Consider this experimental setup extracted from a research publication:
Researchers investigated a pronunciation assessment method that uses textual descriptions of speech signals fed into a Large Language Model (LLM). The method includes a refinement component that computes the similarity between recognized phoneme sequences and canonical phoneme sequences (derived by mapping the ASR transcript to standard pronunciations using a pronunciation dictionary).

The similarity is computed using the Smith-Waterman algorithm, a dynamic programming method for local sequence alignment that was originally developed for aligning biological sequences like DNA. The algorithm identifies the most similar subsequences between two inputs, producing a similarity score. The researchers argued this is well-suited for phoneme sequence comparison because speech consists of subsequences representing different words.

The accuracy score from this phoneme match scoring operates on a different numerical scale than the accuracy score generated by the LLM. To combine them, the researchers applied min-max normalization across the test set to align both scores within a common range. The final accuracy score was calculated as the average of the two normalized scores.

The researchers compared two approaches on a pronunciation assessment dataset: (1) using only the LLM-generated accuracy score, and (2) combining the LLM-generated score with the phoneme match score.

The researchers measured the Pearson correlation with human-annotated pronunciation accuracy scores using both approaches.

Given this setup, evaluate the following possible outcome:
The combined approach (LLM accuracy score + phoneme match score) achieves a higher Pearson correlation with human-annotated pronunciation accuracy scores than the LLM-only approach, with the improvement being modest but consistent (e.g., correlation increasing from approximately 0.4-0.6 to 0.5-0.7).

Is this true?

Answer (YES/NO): YES